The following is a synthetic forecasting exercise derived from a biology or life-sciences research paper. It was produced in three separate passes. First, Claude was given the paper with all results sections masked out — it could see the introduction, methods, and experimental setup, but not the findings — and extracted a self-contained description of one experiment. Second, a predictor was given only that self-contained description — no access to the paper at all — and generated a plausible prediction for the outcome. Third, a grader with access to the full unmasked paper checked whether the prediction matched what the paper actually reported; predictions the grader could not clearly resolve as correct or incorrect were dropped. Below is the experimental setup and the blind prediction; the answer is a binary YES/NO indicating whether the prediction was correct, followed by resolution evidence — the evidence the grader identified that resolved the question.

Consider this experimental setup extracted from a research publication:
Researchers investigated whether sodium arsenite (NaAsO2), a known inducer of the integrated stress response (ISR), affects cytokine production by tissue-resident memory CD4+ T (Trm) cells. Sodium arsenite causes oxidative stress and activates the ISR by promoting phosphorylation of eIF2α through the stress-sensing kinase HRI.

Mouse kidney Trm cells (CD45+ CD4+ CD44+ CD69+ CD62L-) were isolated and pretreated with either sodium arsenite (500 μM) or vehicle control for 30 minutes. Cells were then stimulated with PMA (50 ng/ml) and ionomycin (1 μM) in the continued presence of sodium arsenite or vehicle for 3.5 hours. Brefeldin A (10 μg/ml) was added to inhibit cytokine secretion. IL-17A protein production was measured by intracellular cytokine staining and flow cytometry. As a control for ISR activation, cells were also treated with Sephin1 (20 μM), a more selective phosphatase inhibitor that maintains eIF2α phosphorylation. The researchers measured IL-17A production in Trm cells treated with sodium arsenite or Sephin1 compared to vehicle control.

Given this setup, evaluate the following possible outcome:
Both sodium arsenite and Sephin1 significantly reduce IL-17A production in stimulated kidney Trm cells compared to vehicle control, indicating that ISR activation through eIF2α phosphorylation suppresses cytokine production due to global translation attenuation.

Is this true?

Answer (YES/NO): NO